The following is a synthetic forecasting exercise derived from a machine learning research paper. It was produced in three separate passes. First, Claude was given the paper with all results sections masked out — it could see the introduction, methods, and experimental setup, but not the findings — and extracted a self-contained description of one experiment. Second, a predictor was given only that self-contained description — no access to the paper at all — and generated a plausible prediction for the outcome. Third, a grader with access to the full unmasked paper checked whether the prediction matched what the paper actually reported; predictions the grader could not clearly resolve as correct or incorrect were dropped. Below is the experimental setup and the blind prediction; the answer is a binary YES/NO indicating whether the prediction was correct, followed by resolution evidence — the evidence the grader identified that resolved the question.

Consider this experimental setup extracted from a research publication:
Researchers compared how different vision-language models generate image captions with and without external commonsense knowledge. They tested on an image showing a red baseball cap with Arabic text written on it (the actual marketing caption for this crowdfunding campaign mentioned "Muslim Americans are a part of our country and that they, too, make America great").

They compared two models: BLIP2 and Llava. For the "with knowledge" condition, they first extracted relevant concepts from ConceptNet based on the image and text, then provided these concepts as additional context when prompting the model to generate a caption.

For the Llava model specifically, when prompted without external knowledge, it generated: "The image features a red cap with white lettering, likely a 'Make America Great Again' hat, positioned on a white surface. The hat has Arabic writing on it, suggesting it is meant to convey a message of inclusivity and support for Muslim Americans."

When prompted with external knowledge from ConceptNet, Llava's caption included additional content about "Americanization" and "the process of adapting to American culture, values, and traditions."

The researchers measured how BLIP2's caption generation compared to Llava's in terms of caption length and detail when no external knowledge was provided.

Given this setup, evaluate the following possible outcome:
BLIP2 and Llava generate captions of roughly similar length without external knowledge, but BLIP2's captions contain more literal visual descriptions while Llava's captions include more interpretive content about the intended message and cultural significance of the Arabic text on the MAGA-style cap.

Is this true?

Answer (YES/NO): NO